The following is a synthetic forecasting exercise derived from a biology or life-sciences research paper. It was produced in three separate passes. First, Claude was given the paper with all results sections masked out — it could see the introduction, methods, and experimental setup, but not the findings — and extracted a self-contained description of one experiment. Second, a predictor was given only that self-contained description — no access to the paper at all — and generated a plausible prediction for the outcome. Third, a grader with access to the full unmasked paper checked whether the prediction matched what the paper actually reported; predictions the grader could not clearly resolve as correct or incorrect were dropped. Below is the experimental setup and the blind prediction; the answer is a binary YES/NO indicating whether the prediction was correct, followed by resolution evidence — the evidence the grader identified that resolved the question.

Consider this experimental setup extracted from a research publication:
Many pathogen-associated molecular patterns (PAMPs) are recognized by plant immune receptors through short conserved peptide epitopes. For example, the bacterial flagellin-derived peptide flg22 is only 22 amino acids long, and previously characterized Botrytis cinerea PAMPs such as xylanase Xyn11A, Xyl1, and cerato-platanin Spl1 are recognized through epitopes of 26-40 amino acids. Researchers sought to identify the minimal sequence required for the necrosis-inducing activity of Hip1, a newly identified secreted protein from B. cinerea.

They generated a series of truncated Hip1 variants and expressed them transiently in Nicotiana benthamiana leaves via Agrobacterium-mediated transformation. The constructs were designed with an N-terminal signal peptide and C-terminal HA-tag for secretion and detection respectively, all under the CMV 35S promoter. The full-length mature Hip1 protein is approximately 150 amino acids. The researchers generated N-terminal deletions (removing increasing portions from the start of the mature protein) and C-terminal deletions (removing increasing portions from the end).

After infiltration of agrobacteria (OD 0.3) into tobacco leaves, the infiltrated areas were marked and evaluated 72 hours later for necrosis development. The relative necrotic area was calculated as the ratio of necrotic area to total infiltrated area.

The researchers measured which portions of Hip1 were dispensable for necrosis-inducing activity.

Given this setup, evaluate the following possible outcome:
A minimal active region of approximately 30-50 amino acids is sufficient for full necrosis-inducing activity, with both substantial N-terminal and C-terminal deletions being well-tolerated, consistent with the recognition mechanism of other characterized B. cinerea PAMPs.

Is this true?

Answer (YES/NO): NO